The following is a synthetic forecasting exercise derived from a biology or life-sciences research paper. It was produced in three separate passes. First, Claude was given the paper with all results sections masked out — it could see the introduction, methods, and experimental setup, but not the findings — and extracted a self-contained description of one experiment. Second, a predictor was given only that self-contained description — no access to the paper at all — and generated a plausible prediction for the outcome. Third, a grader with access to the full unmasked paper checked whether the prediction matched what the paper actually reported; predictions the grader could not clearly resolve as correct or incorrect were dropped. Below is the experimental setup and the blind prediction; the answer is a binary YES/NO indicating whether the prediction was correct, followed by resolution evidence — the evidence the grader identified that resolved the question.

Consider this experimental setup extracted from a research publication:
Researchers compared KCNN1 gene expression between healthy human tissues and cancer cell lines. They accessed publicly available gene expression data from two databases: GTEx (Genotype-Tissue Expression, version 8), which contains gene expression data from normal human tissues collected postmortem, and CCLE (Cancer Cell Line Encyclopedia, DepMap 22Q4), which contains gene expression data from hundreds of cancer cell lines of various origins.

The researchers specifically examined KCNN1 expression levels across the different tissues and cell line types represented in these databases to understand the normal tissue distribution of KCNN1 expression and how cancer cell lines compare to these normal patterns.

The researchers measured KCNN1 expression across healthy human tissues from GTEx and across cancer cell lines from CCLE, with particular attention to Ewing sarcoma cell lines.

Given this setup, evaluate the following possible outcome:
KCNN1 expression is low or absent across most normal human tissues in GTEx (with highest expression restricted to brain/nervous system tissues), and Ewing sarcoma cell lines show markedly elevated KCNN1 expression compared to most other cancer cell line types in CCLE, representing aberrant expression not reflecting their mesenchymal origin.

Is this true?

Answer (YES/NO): YES